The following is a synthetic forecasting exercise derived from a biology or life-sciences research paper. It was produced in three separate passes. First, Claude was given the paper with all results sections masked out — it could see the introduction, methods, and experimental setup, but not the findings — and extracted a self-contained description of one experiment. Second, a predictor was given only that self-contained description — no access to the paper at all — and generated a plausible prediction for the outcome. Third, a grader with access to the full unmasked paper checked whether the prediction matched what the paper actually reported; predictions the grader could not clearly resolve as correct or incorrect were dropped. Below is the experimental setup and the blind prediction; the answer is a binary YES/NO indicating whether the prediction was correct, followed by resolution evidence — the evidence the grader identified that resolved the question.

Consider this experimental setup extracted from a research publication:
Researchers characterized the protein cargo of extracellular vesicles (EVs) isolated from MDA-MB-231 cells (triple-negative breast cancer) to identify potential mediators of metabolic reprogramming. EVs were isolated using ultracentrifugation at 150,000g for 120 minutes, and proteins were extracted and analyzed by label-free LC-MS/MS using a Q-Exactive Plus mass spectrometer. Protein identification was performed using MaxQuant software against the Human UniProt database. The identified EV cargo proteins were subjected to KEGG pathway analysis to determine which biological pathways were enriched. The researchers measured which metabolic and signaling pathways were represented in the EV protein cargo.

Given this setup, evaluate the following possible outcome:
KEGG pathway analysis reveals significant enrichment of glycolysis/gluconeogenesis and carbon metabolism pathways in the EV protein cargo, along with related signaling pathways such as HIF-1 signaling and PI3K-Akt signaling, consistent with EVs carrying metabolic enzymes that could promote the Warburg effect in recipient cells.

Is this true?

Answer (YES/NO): NO